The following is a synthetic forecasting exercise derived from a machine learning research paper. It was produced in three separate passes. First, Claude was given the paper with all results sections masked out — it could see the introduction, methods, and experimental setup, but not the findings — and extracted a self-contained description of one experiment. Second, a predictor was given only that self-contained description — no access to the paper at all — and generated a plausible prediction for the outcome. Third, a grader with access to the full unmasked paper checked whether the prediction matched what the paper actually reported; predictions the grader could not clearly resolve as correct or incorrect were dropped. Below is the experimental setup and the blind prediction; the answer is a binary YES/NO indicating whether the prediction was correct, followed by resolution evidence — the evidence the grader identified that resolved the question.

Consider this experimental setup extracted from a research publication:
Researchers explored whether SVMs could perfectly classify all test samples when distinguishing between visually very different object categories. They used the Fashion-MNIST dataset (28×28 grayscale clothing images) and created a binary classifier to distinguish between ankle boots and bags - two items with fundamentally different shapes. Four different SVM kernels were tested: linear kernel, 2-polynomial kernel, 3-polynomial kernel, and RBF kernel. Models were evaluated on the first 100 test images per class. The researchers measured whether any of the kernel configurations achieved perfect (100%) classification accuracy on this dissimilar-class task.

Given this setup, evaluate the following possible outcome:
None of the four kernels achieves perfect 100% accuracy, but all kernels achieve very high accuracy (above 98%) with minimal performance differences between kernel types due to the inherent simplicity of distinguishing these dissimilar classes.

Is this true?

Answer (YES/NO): NO